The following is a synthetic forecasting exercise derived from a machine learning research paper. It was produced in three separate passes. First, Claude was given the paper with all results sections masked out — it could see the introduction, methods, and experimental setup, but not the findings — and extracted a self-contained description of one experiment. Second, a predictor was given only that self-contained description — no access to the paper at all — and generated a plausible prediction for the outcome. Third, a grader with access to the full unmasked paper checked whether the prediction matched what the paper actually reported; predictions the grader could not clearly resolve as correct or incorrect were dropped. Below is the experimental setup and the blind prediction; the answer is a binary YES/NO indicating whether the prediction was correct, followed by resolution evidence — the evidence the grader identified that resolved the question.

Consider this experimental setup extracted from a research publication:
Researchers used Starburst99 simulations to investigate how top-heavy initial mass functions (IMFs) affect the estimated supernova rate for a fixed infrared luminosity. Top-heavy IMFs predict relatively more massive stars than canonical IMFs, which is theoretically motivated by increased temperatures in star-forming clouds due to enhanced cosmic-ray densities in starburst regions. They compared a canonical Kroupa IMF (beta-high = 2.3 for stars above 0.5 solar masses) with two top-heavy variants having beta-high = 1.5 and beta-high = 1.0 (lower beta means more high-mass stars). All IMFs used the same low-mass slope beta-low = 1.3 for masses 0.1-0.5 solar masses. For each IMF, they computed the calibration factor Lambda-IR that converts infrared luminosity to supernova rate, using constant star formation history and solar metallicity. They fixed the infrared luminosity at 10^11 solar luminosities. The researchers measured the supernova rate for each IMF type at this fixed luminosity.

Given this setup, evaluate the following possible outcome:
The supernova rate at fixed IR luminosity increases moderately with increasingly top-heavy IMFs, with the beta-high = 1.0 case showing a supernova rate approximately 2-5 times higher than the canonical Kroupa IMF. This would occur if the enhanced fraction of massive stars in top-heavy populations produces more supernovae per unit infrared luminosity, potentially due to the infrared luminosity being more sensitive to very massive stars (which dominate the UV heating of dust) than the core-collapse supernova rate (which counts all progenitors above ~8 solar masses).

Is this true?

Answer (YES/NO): NO